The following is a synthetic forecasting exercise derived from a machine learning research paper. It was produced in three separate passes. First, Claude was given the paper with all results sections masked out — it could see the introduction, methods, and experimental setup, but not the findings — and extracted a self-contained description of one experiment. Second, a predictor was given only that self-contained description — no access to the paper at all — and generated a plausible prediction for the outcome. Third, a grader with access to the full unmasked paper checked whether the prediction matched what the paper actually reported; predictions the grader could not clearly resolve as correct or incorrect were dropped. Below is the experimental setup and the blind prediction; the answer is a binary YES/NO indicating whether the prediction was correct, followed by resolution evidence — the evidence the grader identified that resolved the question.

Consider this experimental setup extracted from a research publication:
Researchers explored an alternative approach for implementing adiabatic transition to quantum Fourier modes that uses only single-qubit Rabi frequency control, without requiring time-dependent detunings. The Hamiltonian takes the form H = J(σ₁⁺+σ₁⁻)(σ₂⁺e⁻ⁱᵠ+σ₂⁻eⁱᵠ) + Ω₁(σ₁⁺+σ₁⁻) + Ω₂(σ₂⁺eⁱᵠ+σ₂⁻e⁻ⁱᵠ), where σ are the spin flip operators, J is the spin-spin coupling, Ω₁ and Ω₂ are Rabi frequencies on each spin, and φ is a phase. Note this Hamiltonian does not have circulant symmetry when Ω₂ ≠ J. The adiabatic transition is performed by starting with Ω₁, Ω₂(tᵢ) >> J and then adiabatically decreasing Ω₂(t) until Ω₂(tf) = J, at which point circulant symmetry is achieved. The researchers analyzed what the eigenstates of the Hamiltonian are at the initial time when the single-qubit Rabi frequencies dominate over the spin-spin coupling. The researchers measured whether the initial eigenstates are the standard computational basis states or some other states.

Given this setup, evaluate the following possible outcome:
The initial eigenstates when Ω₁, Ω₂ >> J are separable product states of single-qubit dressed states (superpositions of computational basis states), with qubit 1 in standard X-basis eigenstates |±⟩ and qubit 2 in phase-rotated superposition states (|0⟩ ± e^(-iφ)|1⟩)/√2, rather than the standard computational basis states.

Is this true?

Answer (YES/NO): NO